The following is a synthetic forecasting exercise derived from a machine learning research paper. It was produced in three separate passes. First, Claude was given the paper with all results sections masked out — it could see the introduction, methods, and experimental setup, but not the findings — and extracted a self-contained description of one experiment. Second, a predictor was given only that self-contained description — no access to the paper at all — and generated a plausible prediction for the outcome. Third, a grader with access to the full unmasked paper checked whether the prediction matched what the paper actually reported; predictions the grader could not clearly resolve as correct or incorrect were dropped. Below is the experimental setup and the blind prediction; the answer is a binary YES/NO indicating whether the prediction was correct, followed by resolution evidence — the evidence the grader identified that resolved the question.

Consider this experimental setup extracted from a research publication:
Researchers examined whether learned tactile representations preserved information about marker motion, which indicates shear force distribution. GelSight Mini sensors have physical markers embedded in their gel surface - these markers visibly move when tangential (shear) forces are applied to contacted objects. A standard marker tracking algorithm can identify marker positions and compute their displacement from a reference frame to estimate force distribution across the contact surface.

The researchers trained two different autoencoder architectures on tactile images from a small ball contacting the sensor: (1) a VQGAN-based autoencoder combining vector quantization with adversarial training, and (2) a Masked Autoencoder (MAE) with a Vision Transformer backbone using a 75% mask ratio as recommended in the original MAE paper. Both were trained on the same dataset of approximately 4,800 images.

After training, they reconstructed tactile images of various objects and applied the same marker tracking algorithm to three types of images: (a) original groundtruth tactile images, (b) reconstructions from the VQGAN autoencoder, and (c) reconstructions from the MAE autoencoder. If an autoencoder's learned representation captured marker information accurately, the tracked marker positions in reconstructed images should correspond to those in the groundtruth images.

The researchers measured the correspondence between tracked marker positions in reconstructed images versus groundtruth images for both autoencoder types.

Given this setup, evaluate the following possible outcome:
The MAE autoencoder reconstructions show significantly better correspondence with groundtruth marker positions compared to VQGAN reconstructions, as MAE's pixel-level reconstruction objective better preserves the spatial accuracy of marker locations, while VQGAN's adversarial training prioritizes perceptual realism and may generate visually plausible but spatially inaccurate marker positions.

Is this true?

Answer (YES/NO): NO